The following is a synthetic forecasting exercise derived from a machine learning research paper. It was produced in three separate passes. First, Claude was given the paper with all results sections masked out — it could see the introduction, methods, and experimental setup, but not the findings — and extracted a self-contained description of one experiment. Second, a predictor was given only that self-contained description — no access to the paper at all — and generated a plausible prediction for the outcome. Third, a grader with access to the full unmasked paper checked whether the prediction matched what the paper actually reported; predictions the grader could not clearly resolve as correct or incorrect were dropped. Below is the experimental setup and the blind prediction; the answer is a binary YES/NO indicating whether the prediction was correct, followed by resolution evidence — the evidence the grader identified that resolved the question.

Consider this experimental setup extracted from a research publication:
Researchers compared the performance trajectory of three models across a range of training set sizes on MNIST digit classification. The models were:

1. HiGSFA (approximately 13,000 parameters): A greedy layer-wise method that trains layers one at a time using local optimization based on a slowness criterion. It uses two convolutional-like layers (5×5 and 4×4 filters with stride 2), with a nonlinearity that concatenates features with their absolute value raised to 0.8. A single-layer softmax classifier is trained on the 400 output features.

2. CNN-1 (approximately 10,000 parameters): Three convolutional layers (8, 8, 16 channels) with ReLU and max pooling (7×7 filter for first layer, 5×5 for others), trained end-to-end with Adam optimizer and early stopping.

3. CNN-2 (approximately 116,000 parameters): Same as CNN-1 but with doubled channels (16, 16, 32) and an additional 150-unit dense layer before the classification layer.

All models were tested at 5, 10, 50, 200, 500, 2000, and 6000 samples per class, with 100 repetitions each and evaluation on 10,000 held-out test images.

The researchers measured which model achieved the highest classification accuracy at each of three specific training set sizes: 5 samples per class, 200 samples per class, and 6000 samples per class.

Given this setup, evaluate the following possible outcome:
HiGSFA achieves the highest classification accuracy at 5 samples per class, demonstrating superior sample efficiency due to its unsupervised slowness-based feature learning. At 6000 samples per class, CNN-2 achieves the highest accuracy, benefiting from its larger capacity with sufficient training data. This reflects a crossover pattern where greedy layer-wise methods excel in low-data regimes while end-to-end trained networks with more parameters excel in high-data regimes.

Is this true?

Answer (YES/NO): NO